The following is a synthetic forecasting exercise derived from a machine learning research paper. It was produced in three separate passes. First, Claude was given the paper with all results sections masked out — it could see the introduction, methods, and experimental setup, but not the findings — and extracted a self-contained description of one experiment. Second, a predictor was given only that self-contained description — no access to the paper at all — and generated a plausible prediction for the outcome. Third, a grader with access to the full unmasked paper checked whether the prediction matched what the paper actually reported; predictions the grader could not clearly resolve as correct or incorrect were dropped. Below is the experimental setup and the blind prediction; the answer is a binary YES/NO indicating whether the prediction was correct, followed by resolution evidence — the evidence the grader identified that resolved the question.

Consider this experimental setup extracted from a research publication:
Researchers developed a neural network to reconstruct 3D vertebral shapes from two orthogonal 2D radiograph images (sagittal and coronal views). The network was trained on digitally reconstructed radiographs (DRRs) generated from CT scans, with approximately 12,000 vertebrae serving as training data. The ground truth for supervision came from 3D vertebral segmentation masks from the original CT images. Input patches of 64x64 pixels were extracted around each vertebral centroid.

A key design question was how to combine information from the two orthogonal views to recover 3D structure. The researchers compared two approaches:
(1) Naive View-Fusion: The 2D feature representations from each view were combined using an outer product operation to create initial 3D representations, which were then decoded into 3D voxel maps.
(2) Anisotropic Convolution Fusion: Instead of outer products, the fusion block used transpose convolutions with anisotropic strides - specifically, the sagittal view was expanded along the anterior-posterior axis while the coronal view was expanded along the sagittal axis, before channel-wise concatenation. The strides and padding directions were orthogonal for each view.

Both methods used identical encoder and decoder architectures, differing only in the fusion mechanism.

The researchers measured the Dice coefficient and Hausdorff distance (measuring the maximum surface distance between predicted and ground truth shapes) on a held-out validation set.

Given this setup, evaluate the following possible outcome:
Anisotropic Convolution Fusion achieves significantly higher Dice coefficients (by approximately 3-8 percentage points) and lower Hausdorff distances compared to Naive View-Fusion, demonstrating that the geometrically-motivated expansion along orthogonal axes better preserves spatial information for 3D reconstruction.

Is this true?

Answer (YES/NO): NO